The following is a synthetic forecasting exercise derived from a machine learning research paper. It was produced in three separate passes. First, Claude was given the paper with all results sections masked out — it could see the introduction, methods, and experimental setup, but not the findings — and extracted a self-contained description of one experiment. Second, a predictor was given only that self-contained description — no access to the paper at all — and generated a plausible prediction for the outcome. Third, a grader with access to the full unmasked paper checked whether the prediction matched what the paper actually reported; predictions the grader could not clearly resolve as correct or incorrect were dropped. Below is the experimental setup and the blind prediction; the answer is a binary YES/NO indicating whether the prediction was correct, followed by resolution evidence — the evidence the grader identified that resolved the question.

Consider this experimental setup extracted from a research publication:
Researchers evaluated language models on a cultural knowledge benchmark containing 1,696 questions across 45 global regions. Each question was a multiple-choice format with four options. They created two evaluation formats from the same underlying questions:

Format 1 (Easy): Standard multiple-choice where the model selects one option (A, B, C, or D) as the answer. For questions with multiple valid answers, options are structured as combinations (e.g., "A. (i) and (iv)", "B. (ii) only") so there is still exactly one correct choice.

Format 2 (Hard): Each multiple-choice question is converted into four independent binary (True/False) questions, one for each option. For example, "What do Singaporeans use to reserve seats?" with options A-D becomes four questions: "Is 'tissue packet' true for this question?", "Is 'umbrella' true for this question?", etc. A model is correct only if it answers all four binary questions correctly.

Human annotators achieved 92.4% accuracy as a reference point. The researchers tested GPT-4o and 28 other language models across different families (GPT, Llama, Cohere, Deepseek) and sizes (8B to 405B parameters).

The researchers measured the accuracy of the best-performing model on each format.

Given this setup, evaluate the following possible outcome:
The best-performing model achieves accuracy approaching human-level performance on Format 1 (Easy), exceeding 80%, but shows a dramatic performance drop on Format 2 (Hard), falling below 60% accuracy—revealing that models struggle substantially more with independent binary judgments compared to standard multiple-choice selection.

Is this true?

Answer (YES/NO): NO